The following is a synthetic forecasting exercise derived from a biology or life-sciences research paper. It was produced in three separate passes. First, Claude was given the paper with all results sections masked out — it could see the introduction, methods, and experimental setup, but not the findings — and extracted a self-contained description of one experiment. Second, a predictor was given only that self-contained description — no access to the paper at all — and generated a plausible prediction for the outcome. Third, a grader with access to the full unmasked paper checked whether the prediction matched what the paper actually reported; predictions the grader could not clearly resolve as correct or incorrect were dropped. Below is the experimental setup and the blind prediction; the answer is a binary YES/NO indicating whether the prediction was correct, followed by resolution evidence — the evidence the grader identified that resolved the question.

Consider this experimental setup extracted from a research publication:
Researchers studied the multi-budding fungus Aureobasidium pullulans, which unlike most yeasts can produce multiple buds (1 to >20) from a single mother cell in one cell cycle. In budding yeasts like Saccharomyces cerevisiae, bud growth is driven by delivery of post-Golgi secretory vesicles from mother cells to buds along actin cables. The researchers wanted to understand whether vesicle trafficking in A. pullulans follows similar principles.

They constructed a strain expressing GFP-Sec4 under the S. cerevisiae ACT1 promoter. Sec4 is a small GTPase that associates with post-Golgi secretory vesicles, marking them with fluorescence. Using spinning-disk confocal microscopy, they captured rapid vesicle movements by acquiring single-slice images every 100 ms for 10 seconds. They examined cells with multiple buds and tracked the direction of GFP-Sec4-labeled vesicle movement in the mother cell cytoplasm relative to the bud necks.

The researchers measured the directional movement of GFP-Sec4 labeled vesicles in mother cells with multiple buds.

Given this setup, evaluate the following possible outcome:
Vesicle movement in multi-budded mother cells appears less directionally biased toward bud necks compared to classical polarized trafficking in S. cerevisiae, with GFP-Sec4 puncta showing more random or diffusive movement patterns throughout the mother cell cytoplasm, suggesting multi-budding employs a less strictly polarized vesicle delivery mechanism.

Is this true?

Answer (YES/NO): NO